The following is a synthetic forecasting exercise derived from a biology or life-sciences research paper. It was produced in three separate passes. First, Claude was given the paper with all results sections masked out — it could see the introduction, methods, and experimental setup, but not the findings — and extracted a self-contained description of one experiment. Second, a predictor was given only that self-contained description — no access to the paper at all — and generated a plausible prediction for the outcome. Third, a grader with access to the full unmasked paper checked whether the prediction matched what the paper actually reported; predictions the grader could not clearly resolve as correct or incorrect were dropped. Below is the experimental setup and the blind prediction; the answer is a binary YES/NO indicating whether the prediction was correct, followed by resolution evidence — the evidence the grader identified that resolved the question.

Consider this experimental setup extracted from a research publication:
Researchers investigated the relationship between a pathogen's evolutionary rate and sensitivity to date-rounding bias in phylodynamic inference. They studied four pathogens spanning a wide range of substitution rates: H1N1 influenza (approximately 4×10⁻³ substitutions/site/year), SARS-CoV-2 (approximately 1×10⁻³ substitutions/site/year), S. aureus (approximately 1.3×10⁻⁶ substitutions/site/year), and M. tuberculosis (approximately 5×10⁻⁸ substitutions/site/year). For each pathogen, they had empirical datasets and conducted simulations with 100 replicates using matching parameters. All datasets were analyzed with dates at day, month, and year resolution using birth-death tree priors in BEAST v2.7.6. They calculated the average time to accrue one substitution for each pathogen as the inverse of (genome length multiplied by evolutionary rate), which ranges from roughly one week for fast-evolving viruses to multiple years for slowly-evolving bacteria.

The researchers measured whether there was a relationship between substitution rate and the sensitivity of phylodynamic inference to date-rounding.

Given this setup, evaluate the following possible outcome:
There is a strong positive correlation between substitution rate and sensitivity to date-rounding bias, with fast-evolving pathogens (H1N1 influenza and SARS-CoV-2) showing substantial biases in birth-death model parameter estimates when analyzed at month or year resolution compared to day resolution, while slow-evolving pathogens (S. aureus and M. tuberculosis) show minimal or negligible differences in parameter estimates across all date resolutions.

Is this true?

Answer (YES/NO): NO